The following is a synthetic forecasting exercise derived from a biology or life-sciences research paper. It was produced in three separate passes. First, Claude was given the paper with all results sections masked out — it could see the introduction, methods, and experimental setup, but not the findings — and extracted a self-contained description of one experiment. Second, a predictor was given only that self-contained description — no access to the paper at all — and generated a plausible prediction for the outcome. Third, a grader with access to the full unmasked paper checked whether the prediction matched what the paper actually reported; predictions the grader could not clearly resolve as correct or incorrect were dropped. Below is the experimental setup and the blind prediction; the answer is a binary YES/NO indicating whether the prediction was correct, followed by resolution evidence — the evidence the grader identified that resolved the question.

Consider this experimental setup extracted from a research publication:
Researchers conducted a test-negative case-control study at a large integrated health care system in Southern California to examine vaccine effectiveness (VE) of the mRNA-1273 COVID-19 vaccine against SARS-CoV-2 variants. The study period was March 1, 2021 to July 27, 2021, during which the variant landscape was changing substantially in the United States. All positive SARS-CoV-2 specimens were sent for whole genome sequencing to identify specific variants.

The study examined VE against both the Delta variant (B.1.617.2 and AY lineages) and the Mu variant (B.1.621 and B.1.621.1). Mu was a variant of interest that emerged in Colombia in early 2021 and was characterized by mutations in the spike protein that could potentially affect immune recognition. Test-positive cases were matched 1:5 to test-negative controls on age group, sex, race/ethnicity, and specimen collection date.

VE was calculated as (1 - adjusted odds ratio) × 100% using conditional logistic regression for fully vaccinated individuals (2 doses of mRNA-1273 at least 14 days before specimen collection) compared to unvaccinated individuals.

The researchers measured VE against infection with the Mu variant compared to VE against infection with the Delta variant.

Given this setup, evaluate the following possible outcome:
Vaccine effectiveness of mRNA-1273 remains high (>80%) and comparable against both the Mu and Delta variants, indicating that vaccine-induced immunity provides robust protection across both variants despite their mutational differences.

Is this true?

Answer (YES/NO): YES